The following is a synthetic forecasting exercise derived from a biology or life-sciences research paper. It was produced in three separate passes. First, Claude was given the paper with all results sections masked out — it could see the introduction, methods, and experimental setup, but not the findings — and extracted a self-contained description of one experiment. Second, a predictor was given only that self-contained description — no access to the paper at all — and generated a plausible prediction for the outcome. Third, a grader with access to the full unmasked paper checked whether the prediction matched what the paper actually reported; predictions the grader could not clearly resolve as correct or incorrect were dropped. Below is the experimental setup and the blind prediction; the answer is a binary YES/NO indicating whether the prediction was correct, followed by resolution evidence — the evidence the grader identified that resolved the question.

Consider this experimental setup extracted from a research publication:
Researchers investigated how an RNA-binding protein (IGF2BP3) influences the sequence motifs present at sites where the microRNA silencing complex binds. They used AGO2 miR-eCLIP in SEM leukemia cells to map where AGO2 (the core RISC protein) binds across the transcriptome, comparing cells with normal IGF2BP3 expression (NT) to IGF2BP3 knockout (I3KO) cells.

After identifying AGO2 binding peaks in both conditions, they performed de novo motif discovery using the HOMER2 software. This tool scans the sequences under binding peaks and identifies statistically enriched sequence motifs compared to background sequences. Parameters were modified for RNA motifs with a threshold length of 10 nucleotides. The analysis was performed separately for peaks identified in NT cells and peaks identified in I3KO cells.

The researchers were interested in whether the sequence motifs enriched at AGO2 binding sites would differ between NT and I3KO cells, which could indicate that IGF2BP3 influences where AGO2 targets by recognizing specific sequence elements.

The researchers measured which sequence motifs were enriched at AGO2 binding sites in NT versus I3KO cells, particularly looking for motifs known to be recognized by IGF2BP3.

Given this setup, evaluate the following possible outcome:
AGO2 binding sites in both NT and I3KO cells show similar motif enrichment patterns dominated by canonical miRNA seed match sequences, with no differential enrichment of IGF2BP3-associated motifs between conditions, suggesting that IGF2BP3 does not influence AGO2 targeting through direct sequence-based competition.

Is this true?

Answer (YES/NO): NO